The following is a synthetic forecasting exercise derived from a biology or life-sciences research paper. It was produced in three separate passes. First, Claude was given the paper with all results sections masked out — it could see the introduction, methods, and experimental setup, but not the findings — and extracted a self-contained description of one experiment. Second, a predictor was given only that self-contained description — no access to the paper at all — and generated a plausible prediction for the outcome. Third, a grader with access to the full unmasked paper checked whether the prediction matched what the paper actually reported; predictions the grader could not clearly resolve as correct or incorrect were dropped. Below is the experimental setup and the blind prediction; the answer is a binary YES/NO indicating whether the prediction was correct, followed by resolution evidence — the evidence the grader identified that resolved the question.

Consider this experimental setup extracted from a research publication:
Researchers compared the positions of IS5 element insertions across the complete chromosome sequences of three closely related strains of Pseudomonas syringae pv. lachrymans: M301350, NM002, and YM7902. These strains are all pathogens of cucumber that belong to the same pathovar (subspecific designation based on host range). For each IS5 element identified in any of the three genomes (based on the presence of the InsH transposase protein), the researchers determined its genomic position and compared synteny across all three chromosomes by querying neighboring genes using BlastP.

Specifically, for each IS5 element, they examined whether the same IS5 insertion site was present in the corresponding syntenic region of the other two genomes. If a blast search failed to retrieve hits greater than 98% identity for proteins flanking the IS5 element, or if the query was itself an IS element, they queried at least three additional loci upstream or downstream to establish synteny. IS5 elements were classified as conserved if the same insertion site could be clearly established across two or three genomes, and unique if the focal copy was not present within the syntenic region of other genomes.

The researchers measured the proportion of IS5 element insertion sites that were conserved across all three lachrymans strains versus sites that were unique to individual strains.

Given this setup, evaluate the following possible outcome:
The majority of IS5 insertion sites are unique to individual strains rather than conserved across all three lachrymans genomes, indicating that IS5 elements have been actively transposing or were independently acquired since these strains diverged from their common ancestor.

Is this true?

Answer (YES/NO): YES